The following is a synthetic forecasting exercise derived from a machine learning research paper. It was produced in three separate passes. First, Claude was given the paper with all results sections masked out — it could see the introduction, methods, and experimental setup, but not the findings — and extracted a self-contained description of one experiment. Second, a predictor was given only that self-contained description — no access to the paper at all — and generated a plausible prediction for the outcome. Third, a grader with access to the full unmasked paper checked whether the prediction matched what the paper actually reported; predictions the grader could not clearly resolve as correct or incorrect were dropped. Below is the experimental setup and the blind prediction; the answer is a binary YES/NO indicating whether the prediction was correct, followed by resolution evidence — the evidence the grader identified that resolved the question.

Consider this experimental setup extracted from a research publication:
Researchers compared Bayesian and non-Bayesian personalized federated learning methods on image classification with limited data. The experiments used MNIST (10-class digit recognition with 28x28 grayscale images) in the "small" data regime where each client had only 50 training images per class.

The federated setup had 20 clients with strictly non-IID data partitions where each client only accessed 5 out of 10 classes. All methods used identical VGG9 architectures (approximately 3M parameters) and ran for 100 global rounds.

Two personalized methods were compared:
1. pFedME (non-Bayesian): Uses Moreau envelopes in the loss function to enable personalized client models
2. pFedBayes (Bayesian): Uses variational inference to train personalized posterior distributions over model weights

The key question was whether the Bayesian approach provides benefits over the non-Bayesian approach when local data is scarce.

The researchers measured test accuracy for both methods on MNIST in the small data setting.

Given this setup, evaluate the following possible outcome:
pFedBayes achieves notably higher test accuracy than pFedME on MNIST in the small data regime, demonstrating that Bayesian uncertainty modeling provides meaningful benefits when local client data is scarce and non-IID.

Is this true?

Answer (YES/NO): YES